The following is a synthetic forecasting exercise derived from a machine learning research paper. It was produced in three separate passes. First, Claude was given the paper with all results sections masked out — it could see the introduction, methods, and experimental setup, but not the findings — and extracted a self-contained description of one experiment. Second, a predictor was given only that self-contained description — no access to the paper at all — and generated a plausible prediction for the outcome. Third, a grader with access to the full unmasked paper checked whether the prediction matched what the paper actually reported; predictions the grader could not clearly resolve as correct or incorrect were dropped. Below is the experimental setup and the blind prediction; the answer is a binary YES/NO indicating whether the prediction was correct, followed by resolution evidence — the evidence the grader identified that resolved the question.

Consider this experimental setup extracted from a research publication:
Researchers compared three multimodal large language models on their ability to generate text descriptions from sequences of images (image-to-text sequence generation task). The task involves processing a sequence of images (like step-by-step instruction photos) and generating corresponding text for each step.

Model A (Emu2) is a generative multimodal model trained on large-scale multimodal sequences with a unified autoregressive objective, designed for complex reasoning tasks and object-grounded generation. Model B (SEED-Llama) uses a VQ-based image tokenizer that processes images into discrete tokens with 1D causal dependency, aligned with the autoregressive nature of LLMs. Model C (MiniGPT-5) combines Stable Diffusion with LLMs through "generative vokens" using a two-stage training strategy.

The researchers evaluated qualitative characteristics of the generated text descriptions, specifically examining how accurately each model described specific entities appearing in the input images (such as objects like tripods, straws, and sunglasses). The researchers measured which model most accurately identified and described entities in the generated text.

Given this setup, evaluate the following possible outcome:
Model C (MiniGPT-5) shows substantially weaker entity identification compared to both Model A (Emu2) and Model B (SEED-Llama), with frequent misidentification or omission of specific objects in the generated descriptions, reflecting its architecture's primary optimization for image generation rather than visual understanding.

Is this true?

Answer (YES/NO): NO